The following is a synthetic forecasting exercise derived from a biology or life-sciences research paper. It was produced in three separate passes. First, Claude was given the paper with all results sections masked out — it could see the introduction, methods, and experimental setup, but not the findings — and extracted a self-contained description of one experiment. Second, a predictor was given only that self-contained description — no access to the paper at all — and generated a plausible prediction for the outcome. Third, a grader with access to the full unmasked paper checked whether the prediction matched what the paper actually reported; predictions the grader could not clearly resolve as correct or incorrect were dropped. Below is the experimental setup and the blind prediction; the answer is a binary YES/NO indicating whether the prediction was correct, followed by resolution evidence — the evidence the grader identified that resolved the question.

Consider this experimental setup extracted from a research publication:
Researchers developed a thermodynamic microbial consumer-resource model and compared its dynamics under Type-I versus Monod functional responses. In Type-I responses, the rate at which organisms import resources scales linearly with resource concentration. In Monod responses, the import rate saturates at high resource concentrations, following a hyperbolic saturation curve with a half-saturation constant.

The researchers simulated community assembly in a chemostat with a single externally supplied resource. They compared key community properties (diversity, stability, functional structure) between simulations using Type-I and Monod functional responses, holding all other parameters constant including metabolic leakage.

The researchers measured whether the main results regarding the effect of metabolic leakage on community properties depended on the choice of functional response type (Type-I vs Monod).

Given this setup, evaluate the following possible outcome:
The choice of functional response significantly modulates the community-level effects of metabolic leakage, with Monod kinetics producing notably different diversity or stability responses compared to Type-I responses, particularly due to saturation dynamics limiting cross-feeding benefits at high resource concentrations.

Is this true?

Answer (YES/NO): NO